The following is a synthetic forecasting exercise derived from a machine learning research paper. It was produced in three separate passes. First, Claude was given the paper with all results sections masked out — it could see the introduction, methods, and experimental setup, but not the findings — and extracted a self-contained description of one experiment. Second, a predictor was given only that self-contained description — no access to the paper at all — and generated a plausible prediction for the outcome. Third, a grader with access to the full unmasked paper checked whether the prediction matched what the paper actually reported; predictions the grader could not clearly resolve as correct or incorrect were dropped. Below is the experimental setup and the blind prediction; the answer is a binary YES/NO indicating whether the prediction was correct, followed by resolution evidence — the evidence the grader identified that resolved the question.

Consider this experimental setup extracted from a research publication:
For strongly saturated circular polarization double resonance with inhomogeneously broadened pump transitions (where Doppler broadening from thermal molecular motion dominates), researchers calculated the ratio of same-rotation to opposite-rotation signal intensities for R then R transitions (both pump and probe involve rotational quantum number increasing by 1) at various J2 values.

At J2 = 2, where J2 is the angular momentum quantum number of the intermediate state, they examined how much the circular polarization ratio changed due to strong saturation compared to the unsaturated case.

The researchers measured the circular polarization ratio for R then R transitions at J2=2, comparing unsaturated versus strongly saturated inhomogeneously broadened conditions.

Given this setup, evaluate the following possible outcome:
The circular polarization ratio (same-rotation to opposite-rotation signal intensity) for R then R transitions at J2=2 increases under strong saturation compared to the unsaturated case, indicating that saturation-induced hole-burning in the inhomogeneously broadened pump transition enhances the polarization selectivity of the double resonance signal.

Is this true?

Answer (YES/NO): NO